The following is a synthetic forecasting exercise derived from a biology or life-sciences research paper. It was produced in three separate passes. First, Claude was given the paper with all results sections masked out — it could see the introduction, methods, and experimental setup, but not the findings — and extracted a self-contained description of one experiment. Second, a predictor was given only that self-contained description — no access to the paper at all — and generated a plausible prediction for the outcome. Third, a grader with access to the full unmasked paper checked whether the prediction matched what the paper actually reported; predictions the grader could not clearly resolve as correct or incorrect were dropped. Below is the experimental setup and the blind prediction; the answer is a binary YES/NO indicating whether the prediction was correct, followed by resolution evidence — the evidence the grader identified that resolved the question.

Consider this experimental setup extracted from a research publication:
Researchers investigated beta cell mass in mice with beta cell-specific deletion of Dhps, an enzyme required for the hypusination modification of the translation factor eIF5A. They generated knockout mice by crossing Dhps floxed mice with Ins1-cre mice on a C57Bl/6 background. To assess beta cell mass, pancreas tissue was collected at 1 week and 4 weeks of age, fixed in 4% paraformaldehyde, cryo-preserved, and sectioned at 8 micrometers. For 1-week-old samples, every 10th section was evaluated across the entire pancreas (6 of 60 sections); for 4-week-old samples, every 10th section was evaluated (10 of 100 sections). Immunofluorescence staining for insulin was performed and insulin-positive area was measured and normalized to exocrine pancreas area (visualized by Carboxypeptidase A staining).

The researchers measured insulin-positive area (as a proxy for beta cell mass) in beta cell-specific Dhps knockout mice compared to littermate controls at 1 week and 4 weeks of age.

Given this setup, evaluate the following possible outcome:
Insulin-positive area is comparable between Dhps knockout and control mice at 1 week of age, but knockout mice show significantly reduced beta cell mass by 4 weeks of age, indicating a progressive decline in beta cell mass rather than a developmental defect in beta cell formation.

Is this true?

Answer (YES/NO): NO